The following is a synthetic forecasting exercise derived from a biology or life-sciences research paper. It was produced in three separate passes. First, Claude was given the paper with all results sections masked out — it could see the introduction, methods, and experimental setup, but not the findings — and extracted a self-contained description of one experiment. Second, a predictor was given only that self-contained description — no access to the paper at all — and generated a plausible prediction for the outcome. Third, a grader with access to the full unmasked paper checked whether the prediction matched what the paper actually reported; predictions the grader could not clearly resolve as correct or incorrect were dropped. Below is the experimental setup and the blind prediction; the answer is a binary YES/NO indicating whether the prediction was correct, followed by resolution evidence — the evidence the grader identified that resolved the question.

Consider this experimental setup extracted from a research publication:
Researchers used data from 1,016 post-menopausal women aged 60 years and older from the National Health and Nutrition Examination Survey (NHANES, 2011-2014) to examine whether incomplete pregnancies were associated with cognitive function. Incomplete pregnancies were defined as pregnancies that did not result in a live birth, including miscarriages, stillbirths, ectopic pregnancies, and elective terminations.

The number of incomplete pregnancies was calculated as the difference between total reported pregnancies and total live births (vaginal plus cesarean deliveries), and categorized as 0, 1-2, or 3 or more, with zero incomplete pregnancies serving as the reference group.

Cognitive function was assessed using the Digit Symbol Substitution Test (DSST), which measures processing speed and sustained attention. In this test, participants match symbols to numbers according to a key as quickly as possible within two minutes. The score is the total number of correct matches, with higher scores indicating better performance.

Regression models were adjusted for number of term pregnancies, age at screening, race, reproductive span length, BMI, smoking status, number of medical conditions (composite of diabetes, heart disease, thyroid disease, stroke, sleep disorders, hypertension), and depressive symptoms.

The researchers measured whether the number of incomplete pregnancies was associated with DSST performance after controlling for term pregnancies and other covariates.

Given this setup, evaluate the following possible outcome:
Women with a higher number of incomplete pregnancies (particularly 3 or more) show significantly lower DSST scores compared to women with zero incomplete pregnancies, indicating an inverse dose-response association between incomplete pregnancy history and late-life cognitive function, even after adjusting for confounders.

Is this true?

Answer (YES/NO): NO